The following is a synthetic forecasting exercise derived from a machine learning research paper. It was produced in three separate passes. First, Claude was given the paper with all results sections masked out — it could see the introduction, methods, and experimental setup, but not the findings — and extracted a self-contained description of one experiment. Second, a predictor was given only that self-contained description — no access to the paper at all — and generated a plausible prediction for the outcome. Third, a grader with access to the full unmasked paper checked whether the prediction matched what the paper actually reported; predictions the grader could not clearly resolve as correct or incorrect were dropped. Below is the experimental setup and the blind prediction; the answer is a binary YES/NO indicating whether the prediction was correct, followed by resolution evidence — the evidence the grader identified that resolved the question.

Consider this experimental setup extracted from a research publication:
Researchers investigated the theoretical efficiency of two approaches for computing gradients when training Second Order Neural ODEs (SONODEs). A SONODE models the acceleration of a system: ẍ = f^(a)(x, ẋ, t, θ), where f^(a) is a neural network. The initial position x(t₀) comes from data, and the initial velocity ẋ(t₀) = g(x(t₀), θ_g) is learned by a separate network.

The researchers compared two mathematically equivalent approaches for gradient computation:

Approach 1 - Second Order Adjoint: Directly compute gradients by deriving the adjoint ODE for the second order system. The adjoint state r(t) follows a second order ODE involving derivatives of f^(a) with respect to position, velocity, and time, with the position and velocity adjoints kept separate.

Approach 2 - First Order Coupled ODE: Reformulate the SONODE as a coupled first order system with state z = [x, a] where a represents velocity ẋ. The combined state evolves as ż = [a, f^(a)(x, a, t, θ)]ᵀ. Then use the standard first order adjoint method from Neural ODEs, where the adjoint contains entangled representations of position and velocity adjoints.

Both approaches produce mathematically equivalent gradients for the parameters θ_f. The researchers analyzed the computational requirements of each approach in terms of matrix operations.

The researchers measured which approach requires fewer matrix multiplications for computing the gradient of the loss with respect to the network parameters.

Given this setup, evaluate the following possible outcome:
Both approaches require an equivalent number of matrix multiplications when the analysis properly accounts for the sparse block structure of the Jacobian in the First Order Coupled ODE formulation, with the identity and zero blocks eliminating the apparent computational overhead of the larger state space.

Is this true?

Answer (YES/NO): NO